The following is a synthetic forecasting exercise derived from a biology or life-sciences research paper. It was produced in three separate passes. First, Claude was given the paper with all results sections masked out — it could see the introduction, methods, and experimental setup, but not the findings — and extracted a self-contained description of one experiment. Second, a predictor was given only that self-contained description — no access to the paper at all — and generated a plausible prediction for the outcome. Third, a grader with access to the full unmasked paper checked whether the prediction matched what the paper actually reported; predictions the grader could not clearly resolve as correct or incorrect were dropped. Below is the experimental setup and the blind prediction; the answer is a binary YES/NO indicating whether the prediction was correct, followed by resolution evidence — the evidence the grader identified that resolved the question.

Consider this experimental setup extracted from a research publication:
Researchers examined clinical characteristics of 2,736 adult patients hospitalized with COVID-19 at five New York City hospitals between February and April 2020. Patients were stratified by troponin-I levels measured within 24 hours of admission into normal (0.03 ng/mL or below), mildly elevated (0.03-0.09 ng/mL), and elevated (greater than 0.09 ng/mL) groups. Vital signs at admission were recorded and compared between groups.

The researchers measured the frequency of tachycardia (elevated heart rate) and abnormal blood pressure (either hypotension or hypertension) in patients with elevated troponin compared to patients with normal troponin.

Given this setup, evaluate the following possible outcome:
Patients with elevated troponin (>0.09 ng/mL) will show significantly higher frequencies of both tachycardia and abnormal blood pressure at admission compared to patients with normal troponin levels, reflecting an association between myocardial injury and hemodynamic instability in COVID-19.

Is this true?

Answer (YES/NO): YES